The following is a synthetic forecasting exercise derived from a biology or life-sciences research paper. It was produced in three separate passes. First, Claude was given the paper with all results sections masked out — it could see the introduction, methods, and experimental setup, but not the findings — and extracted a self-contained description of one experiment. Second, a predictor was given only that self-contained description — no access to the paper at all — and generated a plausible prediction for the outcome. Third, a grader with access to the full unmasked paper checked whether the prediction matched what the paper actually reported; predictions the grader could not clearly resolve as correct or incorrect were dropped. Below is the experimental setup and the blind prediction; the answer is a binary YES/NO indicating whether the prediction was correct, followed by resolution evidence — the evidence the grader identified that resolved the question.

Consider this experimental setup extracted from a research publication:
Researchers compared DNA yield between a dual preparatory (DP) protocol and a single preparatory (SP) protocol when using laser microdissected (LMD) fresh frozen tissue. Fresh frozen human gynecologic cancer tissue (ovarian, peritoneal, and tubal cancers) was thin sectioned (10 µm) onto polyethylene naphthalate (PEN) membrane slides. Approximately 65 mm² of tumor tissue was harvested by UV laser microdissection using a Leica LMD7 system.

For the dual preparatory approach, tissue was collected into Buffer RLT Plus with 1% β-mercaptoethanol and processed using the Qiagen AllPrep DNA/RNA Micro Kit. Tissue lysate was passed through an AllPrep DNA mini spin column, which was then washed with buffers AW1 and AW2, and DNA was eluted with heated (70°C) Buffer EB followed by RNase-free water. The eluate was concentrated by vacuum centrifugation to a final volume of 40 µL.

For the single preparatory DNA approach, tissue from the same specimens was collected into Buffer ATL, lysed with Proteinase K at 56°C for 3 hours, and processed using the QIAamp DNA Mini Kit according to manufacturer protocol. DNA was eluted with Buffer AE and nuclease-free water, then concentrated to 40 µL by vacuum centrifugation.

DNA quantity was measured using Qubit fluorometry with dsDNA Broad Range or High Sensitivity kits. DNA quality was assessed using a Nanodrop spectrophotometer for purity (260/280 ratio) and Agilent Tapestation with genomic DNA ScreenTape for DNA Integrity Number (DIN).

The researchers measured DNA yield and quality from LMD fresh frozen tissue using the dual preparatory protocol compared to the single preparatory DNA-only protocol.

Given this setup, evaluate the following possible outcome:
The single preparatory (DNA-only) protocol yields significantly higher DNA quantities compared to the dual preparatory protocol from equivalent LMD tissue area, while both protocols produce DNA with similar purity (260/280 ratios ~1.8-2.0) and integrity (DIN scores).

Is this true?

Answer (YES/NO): NO